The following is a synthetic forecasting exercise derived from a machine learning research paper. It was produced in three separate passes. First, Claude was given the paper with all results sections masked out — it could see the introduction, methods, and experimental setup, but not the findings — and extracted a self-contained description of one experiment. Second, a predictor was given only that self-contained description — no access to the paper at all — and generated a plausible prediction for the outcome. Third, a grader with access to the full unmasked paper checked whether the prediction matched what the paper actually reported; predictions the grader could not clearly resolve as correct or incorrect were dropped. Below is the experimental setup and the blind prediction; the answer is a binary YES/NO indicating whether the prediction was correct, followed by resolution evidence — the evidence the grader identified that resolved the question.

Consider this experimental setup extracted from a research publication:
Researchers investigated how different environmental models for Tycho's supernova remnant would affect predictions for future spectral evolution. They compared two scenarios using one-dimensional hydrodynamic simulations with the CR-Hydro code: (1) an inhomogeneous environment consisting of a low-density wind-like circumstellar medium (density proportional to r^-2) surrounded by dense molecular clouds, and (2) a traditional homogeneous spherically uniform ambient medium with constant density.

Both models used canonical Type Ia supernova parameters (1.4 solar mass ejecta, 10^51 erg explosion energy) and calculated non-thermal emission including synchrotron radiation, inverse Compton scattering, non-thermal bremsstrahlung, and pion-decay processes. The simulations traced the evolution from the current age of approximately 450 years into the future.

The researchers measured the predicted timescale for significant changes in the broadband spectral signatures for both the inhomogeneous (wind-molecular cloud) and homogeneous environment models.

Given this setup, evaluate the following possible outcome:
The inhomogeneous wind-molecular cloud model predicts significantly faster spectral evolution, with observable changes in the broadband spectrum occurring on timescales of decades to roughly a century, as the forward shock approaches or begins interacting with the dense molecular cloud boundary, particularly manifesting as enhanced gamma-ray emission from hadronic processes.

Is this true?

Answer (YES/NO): YES